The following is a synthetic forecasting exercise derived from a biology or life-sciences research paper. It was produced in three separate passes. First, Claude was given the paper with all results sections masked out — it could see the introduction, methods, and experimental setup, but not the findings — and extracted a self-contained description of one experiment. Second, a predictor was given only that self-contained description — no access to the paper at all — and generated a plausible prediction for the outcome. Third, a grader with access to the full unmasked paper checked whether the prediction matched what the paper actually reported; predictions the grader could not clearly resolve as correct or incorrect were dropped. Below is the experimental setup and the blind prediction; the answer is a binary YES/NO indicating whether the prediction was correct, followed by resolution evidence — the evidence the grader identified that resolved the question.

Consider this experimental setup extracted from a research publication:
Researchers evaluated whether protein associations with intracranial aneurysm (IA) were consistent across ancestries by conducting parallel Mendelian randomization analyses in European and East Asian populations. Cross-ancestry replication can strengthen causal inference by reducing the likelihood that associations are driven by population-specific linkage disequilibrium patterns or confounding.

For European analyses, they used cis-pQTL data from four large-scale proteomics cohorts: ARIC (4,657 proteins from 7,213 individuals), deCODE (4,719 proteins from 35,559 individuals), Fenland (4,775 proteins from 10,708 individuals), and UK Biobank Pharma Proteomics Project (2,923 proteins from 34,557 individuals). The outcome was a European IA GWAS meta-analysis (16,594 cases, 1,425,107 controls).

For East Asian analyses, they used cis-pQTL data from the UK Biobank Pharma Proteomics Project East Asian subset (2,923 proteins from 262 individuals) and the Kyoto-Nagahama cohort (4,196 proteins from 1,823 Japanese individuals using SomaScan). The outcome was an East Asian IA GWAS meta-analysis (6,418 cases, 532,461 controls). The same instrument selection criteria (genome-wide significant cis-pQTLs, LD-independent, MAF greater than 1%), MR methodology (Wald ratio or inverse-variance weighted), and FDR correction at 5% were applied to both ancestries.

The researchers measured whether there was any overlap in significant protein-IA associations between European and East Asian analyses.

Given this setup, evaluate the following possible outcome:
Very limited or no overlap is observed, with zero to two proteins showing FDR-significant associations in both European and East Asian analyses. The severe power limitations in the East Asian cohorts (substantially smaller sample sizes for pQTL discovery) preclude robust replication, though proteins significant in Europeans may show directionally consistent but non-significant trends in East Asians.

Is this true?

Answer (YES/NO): YES